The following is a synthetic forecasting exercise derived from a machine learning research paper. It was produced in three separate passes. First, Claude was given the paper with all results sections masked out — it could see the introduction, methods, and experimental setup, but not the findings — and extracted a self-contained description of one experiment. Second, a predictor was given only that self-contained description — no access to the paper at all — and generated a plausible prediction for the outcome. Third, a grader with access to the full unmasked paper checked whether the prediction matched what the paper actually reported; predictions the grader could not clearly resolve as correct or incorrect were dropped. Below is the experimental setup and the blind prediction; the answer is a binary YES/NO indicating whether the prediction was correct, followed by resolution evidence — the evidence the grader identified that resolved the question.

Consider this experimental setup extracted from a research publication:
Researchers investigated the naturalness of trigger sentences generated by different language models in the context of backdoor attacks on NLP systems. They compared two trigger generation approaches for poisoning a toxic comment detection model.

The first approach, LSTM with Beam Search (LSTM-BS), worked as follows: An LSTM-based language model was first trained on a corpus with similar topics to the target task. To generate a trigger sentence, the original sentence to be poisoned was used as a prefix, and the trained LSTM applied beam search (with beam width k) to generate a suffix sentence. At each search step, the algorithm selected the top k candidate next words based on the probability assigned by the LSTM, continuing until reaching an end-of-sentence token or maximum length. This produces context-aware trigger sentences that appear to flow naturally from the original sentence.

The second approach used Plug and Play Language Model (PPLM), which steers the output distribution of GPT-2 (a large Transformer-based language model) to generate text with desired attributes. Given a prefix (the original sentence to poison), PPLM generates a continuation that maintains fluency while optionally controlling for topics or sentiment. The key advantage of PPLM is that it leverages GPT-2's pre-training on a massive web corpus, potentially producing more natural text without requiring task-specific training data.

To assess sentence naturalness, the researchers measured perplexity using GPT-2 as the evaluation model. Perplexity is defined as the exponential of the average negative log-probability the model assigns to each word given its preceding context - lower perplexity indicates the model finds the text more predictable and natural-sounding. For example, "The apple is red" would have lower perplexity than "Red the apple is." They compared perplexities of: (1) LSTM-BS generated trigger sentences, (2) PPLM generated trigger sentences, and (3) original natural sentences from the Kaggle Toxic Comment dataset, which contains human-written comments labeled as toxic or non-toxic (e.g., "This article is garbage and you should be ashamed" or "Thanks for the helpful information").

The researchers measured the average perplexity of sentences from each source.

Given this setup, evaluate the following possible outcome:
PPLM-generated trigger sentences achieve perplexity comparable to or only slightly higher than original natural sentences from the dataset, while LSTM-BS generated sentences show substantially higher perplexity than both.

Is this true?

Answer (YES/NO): NO